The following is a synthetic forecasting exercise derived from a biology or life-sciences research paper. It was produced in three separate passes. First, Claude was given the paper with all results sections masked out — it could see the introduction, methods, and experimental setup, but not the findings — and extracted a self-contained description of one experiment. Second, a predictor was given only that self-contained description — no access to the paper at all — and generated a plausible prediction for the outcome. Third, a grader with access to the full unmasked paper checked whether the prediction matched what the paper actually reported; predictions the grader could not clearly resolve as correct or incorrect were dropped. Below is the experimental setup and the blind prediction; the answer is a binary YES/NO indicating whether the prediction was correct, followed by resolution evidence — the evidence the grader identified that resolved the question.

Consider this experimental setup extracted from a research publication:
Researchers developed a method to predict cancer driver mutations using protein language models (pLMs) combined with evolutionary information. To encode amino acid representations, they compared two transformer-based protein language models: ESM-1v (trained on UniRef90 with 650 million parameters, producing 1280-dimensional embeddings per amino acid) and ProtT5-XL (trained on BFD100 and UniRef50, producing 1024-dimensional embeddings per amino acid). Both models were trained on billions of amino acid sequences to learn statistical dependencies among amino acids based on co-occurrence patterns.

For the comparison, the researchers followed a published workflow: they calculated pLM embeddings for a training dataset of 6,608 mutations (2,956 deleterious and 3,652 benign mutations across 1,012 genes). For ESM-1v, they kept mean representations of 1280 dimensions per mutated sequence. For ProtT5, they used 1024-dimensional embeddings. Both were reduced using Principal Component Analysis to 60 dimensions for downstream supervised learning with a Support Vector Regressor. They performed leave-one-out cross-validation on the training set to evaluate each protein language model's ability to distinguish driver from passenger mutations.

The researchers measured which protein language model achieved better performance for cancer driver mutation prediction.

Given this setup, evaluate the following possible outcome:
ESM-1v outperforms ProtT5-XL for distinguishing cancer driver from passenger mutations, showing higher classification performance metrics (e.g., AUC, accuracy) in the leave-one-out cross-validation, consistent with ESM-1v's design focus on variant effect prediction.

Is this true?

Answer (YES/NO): NO